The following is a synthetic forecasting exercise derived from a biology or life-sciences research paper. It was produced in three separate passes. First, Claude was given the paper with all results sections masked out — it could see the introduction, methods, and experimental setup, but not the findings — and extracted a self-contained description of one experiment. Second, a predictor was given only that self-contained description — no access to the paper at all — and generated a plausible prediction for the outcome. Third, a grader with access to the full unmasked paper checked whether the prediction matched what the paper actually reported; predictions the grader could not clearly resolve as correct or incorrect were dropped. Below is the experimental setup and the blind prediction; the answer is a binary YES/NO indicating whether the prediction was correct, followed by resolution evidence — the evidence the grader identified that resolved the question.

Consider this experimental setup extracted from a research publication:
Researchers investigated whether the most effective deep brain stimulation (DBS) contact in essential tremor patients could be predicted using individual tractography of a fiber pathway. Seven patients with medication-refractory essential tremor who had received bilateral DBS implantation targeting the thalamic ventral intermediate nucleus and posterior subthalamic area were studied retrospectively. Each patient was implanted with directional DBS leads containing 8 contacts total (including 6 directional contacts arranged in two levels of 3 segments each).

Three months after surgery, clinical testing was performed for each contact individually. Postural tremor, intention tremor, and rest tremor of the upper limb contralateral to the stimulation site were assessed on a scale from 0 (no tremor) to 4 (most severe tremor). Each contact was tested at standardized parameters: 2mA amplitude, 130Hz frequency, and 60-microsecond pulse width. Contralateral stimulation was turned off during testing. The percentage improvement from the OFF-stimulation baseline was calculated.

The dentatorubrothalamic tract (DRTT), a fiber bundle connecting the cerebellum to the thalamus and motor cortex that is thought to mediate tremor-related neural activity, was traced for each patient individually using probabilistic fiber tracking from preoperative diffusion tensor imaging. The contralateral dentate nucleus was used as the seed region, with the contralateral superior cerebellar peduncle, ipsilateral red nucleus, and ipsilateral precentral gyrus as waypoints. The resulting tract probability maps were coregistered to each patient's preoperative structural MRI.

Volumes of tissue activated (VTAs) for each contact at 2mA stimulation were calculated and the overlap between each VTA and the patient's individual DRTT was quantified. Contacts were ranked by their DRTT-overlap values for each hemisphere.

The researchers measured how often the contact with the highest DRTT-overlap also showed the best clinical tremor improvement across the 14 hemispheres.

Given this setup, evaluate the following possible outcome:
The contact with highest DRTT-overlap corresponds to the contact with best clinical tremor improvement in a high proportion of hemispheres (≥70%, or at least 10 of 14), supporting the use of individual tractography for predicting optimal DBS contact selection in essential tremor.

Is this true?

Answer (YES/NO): YES